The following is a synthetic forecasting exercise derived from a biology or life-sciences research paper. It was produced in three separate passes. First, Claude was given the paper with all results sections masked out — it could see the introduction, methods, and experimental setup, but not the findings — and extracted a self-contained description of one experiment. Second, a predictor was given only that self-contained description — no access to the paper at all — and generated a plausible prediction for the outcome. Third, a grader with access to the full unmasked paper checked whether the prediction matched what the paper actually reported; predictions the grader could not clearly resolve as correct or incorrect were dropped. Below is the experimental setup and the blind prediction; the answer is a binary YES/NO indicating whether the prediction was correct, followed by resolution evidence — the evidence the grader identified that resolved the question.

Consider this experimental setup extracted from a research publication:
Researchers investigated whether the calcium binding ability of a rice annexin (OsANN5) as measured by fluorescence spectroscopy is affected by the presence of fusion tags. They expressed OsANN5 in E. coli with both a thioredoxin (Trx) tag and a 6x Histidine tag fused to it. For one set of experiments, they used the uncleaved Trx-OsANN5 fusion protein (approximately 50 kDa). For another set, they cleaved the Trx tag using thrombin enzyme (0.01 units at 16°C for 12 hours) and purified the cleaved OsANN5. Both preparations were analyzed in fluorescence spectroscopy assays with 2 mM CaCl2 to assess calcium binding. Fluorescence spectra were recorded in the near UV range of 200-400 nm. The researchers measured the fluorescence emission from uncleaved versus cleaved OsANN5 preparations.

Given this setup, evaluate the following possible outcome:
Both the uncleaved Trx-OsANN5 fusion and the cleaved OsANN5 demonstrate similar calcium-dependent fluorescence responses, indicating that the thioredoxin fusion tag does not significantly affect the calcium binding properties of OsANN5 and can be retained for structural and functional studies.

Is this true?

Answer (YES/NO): NO